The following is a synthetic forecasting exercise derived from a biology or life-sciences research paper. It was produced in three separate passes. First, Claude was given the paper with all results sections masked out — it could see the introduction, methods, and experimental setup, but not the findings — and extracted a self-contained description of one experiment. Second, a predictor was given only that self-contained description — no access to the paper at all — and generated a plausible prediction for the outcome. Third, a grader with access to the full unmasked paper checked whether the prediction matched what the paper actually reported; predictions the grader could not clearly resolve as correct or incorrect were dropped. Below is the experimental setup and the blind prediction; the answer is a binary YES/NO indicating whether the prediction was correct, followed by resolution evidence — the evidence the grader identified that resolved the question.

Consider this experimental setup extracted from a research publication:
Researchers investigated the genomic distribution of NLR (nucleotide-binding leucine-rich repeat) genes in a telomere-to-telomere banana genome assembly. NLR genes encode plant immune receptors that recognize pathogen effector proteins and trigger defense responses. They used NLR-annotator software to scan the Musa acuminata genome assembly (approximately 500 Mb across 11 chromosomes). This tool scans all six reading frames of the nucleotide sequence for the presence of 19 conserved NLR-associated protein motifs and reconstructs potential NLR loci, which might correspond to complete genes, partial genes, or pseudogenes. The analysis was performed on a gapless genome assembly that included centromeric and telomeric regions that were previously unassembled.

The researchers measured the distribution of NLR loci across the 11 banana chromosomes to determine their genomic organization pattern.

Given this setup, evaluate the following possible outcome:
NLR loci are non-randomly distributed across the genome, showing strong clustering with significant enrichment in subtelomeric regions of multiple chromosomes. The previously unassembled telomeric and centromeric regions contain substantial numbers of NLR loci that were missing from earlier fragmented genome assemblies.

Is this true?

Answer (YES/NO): NO